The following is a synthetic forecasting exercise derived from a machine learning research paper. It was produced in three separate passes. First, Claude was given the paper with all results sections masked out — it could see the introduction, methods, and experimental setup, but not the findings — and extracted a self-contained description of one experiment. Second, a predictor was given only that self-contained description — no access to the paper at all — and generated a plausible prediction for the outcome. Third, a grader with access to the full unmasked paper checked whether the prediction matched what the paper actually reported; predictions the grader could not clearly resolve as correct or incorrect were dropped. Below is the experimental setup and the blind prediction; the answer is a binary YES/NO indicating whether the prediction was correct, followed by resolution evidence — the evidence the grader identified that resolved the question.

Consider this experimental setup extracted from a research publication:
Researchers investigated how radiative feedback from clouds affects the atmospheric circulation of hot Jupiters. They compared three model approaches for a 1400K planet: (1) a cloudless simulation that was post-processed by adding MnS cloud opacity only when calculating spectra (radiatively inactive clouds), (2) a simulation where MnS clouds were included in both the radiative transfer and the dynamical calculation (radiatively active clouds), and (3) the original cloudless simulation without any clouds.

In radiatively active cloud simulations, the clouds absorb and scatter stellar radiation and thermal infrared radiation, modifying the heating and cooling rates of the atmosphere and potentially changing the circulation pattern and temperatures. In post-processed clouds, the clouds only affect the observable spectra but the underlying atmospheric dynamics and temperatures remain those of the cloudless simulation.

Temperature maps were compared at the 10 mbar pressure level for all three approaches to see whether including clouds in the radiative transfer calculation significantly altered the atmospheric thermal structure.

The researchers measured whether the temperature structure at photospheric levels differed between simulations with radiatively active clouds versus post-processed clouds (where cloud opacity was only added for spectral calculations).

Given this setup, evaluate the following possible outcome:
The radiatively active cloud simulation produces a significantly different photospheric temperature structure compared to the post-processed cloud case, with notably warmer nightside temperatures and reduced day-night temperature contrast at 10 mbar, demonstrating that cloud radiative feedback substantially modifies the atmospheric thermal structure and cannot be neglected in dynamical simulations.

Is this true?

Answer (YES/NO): YES